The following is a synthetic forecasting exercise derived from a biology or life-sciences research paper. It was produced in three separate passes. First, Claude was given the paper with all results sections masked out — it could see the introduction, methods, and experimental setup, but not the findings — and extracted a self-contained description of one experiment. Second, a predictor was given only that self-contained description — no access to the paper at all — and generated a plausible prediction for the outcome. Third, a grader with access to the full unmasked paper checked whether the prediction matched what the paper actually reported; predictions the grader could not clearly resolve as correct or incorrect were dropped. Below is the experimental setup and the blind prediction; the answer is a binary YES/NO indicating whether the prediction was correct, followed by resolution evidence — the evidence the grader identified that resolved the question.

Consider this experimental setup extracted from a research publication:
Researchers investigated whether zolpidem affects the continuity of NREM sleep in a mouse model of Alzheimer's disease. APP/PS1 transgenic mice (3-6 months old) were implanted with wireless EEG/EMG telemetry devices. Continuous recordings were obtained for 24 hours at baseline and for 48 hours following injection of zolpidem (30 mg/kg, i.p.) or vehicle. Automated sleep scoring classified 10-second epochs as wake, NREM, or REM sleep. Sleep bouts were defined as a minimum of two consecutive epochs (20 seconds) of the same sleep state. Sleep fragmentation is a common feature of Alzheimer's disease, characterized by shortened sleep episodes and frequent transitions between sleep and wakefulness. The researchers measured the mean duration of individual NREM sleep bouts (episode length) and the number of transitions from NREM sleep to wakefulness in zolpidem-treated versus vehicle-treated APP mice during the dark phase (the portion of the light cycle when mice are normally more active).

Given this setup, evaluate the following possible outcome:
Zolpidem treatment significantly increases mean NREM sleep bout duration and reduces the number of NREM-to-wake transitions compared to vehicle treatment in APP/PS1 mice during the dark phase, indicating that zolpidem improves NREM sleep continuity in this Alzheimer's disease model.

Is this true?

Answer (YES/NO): NO